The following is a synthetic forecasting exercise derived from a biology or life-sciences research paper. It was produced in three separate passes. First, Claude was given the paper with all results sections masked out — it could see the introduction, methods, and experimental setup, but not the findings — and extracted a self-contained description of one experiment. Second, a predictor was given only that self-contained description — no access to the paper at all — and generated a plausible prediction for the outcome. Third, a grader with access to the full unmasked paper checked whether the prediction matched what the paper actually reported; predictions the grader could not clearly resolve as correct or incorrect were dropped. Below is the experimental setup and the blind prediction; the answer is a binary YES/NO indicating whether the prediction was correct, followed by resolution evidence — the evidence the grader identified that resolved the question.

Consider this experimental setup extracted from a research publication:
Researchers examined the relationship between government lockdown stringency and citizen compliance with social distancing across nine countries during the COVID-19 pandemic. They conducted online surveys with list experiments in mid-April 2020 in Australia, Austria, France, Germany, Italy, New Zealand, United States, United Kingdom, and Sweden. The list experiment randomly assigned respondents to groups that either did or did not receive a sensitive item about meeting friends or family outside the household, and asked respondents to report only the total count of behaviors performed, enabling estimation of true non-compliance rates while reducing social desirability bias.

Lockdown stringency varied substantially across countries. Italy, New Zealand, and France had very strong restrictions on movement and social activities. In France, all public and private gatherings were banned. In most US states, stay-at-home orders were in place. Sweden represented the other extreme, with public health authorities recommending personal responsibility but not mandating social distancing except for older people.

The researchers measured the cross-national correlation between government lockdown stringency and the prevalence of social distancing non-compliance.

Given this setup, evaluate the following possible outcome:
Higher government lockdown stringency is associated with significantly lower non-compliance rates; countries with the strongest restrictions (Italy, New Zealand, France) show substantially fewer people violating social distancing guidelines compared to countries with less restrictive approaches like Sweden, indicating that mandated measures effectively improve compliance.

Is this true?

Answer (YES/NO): YES